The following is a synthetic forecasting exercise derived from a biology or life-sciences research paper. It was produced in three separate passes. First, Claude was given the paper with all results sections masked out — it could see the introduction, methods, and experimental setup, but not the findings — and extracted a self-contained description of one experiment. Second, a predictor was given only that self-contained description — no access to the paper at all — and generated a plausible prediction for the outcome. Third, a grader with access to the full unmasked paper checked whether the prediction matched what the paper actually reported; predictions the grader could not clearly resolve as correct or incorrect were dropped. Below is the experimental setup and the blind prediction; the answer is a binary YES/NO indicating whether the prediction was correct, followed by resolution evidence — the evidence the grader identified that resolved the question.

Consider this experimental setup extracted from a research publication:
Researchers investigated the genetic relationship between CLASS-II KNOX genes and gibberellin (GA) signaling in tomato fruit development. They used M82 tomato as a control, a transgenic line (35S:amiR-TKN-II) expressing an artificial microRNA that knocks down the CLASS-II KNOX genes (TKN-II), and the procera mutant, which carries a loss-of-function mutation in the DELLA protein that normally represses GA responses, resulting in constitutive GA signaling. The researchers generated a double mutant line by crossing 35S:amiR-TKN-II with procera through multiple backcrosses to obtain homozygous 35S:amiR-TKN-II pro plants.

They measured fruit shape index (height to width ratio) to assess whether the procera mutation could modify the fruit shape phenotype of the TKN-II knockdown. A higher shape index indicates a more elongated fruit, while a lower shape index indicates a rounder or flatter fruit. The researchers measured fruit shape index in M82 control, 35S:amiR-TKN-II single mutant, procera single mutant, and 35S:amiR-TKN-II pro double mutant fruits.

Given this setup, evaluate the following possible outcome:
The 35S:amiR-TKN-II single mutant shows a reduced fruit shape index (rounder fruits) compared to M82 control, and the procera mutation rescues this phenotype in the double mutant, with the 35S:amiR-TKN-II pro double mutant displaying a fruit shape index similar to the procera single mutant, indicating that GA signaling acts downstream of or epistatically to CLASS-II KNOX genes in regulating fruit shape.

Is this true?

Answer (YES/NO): YES